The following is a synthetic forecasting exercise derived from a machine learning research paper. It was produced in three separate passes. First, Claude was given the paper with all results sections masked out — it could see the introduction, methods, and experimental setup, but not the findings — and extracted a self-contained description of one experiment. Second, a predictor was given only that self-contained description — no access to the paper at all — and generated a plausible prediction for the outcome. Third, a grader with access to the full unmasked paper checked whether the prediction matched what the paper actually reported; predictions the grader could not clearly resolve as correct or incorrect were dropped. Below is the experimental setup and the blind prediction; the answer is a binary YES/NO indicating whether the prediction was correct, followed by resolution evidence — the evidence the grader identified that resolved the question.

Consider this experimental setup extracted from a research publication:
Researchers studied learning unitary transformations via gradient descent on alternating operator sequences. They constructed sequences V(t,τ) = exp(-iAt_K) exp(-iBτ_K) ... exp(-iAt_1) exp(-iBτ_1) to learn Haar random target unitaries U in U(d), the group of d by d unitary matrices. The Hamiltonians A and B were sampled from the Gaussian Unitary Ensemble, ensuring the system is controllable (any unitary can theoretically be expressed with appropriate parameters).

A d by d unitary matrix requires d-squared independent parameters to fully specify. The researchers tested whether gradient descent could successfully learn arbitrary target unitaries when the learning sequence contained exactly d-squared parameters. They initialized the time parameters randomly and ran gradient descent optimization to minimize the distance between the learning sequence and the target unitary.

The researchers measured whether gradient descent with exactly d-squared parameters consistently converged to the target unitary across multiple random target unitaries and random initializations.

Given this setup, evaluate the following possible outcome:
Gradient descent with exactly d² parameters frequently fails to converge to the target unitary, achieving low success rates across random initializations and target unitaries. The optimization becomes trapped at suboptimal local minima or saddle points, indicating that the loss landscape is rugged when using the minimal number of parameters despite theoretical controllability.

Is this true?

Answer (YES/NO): NO